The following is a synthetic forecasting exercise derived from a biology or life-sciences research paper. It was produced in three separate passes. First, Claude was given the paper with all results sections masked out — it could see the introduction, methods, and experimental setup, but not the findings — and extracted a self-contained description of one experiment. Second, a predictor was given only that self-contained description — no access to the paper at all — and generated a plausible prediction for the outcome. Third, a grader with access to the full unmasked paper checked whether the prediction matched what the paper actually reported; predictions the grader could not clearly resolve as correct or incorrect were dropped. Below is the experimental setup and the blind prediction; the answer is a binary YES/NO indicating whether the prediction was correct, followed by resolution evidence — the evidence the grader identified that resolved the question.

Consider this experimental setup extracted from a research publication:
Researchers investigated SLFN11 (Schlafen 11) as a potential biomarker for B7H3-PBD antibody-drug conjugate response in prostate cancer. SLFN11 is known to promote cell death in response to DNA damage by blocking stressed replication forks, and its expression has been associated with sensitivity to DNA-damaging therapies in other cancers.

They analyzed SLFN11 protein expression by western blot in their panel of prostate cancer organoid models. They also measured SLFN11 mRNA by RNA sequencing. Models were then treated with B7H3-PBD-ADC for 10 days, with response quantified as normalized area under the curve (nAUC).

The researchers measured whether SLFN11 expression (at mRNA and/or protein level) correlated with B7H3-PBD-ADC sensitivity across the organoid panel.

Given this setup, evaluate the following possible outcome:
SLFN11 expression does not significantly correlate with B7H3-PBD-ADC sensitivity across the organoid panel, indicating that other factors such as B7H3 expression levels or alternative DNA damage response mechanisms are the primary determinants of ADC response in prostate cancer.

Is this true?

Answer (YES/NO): NO